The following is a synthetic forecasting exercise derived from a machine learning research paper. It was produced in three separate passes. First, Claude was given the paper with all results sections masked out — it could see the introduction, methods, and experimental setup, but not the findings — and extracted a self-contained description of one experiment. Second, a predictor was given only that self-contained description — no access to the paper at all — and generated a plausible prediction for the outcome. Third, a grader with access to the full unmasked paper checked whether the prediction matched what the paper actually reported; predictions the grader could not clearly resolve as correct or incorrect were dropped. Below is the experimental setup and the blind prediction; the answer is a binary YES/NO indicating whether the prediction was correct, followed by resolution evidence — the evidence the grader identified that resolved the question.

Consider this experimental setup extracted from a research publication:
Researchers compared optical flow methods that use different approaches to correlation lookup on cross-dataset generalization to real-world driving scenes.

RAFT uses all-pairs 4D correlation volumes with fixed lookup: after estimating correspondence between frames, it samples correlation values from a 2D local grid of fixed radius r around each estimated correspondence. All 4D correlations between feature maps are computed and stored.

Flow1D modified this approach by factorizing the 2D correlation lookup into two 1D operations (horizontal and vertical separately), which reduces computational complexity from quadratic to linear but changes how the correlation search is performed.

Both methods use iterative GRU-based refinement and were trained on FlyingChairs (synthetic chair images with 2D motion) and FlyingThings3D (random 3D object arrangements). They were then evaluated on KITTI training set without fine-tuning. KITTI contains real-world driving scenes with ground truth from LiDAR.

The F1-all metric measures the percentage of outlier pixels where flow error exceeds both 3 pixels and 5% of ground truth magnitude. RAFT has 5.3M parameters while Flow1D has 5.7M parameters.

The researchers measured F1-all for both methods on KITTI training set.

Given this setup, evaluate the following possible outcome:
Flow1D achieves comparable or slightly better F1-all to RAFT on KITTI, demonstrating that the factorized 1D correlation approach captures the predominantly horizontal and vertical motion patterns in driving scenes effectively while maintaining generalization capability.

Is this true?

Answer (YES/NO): NO